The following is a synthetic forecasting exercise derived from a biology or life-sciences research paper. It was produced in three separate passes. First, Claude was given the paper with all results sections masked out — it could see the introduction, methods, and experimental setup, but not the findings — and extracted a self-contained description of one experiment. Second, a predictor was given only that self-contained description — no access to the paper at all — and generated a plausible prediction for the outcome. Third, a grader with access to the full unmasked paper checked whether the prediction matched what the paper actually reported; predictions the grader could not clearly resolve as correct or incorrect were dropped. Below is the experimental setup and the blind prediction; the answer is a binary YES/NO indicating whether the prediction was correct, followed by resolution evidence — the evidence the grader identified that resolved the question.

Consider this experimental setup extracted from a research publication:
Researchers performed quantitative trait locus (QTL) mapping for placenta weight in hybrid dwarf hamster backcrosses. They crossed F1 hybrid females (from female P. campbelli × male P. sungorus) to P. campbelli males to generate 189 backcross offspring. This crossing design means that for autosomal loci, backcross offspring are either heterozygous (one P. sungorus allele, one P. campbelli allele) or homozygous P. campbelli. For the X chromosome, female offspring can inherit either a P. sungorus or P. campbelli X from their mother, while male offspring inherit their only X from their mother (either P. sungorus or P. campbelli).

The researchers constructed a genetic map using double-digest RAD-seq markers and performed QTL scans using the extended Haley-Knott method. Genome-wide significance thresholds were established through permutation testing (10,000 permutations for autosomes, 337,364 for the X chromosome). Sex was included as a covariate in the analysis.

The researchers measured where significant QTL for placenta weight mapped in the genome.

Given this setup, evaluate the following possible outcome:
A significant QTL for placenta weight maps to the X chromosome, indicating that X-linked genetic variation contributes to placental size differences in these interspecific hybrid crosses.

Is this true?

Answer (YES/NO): YES